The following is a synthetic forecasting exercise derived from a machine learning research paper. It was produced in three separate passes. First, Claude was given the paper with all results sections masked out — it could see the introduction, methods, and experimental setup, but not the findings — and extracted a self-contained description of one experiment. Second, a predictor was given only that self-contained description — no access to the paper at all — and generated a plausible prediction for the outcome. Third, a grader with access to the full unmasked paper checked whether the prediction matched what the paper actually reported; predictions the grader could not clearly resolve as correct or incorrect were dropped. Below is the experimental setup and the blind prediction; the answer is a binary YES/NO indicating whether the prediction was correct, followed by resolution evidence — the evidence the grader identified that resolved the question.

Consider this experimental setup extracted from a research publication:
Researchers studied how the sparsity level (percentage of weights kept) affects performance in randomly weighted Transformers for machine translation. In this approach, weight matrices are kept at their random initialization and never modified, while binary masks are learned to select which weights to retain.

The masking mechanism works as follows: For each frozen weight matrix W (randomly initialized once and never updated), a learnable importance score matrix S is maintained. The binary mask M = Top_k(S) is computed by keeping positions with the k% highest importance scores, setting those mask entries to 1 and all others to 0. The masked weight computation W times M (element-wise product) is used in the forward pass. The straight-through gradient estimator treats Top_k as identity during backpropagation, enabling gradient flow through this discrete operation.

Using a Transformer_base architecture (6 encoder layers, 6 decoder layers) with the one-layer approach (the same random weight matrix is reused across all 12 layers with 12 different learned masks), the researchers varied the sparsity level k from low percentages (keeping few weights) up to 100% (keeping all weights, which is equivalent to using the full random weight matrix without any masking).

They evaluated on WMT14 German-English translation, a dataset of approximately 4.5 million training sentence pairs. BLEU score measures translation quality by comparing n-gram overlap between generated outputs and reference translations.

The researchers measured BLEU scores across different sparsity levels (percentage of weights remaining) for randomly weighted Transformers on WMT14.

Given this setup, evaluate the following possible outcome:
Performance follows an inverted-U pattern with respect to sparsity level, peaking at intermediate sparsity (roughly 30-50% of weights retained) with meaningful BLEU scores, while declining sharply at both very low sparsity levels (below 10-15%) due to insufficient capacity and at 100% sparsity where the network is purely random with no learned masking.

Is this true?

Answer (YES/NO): YES